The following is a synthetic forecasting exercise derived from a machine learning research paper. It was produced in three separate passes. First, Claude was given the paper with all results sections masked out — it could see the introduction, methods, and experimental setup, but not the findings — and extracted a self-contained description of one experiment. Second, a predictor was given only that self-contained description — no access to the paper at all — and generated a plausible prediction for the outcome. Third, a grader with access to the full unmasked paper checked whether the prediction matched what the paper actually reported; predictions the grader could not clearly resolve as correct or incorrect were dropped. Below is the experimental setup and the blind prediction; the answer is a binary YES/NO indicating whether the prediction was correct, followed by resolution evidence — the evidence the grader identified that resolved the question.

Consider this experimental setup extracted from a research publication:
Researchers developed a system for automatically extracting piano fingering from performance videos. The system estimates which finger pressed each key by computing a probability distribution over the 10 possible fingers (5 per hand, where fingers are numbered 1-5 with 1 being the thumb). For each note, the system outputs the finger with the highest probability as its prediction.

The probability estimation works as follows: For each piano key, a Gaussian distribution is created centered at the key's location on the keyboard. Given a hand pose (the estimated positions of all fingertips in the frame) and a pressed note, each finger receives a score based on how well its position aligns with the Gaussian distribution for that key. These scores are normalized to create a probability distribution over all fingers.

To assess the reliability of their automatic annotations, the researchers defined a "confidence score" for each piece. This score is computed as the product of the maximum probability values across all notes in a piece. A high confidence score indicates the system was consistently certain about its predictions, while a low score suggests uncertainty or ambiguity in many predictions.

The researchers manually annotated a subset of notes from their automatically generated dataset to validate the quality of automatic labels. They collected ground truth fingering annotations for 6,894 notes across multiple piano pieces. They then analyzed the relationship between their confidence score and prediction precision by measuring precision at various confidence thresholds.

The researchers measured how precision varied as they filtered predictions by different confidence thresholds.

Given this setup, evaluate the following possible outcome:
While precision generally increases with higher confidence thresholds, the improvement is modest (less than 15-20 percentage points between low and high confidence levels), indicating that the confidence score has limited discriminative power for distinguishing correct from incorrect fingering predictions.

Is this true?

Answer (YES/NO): NO